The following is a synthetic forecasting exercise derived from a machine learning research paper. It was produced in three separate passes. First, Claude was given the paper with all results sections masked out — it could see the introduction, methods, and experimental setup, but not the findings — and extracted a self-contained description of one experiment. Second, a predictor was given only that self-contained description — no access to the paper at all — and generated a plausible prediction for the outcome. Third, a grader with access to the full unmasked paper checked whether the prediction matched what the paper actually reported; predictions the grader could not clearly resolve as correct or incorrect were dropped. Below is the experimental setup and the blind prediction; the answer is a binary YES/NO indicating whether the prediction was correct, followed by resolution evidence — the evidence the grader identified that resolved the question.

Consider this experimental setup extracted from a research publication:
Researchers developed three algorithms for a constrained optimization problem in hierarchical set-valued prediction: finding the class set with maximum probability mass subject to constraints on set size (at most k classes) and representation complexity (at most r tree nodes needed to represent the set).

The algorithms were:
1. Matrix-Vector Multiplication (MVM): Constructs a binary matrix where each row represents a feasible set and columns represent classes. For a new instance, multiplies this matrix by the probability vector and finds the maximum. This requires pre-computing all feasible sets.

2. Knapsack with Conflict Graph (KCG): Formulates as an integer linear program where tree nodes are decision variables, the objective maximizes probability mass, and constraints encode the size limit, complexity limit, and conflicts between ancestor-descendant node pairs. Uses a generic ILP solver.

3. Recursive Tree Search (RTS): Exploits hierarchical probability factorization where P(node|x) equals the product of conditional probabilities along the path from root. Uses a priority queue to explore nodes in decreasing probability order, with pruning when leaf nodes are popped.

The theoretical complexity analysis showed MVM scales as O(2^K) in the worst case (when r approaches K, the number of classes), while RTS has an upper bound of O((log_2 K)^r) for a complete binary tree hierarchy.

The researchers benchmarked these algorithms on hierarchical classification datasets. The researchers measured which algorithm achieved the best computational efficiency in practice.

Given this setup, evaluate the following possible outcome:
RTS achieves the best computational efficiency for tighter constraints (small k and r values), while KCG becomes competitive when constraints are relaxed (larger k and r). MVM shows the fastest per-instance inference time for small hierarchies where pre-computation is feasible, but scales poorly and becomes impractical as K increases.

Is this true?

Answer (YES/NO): NO